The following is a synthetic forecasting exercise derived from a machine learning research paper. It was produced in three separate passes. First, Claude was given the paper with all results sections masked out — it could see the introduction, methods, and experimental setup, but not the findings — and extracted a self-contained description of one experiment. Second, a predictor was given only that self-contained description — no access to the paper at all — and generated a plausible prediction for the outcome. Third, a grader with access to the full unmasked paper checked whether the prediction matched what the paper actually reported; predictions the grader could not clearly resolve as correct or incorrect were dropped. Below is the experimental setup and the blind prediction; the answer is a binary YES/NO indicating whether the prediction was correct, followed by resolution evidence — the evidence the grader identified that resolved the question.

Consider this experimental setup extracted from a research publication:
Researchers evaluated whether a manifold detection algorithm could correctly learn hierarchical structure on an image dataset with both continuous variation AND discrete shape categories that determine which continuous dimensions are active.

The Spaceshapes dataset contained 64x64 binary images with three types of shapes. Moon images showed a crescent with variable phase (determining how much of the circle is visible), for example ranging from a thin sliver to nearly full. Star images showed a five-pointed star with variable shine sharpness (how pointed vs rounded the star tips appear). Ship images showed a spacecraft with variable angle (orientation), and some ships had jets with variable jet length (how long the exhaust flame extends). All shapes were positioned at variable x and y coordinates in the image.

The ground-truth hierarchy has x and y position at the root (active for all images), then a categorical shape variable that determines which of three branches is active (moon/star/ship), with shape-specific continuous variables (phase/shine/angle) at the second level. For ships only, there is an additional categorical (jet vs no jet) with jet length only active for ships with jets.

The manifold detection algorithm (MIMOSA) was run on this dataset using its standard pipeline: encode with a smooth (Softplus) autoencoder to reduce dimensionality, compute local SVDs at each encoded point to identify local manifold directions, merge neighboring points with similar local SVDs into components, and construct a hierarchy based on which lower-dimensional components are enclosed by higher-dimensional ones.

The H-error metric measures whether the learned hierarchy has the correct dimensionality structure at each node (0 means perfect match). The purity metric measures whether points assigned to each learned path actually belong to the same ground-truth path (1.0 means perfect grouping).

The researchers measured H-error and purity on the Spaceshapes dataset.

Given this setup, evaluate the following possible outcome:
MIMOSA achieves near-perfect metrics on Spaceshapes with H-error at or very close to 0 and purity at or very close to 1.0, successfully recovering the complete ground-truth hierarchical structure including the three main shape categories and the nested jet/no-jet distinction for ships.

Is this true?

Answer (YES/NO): YES